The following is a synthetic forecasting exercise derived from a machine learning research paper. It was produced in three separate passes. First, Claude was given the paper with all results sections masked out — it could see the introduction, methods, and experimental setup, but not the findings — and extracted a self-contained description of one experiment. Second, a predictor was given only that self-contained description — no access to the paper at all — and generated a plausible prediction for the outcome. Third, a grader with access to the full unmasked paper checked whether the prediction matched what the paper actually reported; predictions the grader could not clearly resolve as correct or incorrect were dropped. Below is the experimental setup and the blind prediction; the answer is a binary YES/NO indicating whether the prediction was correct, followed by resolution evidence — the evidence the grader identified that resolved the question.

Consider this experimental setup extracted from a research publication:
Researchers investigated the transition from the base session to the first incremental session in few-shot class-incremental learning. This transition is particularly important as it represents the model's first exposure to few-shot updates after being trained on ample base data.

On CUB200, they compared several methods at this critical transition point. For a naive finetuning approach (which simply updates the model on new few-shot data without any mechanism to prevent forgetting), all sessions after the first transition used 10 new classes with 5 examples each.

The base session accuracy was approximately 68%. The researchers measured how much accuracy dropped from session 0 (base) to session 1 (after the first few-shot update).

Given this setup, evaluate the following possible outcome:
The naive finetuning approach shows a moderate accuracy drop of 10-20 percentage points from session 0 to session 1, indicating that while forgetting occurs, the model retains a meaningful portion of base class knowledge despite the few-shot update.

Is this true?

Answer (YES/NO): NO